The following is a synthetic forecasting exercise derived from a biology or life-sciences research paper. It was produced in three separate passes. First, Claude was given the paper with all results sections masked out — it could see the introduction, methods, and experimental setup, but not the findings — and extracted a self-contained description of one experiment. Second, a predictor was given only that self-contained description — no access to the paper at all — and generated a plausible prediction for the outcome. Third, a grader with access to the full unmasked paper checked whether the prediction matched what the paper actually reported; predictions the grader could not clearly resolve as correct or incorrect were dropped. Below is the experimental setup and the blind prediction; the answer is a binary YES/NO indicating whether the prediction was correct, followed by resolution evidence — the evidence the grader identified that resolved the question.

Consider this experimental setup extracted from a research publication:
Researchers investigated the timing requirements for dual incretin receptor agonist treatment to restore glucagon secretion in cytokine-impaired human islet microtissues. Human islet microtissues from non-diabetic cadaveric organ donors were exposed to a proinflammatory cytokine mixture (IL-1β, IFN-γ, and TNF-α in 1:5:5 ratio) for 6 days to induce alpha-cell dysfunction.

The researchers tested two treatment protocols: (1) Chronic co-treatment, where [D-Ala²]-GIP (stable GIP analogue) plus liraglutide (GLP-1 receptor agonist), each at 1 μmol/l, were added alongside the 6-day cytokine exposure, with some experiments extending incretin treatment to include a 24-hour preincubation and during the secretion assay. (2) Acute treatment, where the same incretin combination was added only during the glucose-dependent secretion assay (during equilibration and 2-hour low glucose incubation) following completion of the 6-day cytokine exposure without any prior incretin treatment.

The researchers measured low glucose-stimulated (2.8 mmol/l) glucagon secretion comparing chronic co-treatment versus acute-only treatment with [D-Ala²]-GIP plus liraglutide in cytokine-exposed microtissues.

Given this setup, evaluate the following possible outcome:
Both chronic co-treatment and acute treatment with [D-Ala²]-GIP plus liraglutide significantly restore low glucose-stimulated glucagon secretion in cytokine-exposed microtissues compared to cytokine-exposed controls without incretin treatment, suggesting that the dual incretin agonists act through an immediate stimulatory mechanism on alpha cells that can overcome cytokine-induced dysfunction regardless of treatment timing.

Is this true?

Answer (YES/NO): NO